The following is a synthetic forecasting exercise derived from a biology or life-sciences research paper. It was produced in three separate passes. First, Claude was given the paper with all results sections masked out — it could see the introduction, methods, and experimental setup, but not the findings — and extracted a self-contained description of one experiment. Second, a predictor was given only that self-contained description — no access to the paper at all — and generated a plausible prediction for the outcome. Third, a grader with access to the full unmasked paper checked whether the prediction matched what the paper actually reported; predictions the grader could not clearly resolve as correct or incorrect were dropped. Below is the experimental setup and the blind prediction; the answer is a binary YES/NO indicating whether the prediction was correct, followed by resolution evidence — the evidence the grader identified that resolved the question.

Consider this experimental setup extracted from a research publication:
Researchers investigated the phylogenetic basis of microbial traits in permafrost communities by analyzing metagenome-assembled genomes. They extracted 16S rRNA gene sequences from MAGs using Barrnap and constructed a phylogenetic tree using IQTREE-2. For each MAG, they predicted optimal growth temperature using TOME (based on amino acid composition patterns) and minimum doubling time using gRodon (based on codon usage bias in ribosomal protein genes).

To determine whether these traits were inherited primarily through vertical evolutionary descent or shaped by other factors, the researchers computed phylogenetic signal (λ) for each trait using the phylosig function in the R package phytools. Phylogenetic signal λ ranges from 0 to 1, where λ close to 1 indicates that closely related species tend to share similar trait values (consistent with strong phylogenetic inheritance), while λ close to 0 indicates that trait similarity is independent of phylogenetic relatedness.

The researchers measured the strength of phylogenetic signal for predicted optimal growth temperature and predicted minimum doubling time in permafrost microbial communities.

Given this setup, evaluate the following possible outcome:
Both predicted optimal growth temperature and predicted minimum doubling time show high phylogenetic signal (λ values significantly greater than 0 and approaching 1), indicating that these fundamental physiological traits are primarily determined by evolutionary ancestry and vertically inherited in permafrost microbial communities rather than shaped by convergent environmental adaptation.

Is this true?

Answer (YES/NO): NO